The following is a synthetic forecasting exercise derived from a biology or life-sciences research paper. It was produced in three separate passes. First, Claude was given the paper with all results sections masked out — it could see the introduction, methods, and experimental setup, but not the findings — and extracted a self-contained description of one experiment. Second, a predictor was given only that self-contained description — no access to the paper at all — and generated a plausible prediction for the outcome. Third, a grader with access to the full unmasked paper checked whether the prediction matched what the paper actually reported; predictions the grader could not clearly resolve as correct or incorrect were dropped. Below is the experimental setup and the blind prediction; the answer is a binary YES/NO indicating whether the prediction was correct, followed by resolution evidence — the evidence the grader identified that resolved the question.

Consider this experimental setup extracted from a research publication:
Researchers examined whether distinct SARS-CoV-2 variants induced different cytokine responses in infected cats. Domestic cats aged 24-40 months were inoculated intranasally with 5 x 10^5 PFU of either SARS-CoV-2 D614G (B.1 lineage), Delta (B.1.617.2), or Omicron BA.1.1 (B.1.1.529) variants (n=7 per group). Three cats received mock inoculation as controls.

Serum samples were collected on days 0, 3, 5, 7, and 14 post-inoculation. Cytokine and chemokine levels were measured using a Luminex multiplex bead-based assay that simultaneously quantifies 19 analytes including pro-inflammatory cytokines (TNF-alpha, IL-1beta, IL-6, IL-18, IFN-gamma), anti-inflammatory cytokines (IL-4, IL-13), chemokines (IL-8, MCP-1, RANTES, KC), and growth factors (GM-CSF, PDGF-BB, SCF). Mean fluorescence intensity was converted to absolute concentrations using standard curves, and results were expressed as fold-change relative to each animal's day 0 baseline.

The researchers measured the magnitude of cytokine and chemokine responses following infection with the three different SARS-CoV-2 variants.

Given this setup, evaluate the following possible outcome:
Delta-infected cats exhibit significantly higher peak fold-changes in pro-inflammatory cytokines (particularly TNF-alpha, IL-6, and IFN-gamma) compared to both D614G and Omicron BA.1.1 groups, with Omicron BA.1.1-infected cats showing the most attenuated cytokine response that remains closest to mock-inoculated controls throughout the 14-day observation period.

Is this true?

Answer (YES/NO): NO